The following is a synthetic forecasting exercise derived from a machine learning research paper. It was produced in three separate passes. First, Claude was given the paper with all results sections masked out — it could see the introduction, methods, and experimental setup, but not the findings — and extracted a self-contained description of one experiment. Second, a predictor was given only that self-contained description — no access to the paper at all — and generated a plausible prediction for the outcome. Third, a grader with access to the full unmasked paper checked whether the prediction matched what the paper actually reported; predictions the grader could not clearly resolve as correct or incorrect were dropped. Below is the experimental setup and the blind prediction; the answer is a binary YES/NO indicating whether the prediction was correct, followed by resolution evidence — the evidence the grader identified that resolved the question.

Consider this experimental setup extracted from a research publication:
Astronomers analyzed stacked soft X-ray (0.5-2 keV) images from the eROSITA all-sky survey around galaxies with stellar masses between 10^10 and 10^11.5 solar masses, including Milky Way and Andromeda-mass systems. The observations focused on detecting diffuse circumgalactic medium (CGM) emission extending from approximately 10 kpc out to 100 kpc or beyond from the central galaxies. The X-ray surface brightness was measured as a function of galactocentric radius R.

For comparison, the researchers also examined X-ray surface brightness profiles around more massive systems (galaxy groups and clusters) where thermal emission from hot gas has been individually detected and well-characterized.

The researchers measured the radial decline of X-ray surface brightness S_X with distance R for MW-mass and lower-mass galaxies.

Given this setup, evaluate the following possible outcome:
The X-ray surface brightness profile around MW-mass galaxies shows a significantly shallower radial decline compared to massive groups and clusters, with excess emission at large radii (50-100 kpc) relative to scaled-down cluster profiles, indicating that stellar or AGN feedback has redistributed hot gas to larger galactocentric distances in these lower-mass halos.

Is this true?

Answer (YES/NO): NO